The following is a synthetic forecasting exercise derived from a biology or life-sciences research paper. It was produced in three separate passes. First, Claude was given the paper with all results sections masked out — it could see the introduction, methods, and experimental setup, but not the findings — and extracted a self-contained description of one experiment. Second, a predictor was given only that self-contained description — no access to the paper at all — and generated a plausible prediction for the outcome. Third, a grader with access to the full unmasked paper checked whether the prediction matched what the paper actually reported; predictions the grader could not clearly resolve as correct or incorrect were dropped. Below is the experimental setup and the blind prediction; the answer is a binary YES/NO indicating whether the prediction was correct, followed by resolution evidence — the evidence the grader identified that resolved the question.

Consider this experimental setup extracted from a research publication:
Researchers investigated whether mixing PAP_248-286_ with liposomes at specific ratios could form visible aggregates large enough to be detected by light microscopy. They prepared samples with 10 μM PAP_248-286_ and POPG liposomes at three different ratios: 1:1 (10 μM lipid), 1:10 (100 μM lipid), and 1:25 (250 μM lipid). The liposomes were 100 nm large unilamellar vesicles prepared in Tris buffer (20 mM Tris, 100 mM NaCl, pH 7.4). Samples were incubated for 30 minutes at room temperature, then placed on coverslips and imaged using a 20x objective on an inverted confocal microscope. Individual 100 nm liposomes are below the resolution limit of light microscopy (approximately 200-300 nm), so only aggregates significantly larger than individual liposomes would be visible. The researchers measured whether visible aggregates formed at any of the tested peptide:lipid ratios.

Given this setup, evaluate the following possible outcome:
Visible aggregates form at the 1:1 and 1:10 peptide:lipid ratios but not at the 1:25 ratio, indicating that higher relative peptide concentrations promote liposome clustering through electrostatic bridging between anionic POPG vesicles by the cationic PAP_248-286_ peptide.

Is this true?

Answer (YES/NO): NO